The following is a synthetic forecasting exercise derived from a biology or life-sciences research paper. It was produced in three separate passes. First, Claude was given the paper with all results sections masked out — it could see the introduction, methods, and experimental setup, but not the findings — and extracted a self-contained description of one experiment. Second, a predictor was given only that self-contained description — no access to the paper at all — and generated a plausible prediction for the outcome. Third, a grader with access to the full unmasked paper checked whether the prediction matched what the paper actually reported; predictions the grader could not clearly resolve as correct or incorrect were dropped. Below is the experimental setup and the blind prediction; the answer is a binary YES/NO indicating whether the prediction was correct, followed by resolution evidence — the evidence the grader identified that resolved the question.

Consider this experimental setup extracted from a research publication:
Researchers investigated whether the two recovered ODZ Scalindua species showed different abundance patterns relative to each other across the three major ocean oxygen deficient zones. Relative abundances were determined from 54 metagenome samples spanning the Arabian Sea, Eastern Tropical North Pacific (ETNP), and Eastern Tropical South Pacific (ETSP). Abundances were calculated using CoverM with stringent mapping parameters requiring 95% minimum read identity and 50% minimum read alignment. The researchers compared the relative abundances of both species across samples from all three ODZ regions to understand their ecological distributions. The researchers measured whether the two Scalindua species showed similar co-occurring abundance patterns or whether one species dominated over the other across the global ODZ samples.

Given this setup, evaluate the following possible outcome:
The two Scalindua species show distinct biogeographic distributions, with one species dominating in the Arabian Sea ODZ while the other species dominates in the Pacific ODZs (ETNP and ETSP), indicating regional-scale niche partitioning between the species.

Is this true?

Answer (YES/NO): NO